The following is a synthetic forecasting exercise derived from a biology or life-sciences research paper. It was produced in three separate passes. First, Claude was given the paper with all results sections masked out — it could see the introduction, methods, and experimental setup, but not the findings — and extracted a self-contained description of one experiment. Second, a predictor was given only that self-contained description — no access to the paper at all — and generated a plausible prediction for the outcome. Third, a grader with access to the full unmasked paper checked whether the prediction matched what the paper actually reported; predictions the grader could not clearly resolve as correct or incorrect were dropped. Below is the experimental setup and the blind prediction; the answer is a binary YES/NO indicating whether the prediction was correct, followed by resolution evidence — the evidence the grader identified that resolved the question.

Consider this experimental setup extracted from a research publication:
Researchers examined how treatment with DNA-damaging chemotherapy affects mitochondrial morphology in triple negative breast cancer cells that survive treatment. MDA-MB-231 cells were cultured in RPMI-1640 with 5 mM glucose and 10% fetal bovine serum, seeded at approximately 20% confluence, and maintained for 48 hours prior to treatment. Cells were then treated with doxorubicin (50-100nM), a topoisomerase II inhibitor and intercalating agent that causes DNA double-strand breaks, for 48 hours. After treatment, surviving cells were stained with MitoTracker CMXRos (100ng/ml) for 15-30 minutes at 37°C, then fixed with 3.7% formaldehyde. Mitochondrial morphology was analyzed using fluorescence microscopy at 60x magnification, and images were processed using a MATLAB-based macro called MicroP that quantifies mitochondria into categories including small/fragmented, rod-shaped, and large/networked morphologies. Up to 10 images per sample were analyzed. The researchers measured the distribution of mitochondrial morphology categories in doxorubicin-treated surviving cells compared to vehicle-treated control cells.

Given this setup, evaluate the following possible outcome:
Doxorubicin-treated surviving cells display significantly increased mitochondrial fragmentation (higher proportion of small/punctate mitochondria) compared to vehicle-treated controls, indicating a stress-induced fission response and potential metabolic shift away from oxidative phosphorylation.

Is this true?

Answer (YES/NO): NO